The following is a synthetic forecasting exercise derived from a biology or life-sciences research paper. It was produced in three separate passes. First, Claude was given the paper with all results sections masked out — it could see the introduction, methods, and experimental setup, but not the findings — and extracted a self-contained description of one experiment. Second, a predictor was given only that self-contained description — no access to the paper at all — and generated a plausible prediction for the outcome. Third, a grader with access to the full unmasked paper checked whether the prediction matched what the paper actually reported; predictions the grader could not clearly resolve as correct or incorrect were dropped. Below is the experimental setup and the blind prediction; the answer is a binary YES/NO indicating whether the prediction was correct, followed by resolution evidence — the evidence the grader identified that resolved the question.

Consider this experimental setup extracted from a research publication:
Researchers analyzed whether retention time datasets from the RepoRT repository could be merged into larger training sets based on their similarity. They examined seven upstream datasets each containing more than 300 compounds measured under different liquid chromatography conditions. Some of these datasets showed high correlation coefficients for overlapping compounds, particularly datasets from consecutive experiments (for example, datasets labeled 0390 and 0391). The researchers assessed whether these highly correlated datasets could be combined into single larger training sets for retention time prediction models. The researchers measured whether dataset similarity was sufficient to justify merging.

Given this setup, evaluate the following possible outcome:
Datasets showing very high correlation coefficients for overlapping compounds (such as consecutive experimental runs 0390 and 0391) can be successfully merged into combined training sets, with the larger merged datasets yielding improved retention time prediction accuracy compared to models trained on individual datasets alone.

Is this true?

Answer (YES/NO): NO